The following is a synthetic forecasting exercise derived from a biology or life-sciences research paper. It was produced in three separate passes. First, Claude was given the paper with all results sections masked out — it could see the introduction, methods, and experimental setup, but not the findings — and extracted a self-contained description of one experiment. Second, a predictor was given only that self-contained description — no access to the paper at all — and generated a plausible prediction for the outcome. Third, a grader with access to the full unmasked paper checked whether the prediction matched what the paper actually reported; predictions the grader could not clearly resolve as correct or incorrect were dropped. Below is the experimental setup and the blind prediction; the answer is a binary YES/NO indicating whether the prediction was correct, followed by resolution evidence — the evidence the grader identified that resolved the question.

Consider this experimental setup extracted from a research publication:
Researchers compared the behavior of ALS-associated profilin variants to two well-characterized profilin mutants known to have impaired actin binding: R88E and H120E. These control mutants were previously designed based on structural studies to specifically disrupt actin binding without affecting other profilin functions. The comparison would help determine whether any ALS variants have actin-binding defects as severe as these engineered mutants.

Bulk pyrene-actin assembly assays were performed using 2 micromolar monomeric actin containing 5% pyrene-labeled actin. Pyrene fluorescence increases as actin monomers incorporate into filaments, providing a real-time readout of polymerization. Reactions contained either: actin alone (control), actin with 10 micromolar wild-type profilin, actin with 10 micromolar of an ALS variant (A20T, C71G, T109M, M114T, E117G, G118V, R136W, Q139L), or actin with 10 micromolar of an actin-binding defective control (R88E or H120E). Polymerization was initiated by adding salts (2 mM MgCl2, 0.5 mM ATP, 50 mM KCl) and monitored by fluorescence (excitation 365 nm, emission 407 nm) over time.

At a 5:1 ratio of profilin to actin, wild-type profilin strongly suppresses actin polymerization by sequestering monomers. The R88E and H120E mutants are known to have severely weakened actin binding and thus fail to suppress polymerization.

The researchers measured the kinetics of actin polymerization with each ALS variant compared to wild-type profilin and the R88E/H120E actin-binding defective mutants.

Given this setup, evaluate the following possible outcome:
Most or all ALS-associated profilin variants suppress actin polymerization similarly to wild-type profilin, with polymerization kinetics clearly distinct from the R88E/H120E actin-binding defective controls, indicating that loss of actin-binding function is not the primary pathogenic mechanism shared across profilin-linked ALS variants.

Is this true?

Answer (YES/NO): NO